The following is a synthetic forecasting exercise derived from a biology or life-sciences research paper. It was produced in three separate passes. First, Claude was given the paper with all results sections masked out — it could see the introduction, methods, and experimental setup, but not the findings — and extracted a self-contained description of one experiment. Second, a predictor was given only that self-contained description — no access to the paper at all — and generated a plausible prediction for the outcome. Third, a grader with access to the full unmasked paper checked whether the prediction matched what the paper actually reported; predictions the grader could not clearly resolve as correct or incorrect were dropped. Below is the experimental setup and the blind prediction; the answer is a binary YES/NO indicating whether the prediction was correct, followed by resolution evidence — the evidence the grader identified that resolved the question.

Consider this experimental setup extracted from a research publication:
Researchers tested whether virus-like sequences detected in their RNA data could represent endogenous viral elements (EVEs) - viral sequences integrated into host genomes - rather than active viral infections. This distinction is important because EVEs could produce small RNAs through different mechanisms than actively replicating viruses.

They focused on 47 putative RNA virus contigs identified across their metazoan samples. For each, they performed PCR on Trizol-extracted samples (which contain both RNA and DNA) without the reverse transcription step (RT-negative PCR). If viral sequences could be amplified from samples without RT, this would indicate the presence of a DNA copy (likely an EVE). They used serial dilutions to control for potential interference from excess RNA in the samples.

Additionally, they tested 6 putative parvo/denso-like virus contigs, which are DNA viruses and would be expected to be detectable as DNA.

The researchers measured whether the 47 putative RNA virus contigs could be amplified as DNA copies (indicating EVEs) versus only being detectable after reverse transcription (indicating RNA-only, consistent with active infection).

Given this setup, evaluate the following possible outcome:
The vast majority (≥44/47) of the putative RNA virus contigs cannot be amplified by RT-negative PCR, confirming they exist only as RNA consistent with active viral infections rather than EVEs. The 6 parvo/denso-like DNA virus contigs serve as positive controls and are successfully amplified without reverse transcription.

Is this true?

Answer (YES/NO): YES